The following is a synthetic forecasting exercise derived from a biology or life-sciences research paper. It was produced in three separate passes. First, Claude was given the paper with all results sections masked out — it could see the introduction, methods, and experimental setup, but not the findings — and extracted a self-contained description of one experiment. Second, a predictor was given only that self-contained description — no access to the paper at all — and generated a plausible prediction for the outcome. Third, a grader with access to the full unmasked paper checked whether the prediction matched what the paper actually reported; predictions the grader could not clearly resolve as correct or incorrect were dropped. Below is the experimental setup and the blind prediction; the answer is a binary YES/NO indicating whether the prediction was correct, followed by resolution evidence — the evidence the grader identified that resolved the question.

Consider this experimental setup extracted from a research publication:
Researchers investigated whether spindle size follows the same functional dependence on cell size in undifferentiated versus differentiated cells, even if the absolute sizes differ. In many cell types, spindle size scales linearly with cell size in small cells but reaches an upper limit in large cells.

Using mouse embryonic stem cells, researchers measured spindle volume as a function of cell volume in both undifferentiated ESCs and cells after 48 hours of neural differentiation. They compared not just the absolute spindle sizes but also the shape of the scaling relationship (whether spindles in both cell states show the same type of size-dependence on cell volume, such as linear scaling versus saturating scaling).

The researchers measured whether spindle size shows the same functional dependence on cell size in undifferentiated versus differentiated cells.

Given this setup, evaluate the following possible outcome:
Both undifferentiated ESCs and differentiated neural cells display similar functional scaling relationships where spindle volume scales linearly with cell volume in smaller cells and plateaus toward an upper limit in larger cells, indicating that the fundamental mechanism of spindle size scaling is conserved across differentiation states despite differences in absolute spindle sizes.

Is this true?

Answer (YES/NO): NO